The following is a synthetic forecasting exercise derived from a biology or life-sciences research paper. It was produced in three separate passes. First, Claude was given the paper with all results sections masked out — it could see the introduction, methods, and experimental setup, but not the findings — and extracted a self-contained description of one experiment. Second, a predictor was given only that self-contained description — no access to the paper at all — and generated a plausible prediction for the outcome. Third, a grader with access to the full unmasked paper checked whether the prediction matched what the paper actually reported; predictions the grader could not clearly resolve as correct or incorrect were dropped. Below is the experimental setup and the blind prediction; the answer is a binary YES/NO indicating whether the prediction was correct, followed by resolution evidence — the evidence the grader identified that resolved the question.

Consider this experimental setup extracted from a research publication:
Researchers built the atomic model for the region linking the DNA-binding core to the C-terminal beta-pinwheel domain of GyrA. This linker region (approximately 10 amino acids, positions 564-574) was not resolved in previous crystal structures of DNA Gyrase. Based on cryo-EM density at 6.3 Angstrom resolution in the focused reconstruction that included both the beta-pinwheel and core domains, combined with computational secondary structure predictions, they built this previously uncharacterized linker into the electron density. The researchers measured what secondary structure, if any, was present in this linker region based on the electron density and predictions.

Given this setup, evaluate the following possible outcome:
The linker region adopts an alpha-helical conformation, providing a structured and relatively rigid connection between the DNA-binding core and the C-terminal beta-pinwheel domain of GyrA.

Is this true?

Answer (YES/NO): YES